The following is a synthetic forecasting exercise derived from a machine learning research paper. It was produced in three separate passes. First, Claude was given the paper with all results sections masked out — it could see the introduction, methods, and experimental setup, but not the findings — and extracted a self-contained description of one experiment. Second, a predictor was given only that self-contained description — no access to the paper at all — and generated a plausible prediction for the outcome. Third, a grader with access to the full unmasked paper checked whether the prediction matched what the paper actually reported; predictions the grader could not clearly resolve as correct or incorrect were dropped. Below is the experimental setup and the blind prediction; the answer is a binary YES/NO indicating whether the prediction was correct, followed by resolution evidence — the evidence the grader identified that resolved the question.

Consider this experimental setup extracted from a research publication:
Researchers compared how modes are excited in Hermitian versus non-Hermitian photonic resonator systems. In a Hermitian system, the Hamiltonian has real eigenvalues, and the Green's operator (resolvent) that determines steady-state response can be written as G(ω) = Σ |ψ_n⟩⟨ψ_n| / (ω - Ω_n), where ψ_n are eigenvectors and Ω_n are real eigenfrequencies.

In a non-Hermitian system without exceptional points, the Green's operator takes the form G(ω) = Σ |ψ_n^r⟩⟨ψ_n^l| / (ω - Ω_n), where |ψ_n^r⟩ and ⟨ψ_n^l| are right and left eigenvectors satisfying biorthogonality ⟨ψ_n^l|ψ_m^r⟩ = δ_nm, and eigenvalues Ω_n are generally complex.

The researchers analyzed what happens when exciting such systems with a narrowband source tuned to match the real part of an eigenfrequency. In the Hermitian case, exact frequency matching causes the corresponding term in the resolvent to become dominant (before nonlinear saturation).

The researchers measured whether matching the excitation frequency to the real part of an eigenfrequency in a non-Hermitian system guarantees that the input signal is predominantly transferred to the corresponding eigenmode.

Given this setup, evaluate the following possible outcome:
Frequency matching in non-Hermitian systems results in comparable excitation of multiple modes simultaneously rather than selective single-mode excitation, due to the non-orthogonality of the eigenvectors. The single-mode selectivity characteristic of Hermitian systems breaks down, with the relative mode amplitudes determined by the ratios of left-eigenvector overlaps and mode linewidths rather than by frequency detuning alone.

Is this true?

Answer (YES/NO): NO